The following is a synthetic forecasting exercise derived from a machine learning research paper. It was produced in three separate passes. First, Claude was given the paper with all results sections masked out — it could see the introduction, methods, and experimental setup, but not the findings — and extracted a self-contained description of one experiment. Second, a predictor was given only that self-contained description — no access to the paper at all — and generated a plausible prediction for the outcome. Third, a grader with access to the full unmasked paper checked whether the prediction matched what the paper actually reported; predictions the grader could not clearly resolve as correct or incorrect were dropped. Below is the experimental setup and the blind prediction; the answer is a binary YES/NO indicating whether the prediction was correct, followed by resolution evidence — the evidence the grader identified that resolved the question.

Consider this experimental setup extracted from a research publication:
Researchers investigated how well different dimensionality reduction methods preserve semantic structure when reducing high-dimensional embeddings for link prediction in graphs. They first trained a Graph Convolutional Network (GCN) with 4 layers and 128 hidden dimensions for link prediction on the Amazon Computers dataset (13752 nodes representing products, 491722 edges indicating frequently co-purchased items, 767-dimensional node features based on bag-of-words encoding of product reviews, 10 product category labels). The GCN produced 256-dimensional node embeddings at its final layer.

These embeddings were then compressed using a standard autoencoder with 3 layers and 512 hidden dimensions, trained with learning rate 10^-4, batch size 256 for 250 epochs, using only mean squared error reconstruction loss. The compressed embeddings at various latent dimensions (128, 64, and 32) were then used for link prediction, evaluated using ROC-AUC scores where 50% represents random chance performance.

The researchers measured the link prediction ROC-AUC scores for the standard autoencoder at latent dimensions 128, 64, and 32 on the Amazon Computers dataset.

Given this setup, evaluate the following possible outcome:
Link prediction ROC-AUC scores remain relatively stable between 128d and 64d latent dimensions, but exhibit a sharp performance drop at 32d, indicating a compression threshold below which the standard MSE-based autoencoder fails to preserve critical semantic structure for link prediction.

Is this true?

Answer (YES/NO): NO